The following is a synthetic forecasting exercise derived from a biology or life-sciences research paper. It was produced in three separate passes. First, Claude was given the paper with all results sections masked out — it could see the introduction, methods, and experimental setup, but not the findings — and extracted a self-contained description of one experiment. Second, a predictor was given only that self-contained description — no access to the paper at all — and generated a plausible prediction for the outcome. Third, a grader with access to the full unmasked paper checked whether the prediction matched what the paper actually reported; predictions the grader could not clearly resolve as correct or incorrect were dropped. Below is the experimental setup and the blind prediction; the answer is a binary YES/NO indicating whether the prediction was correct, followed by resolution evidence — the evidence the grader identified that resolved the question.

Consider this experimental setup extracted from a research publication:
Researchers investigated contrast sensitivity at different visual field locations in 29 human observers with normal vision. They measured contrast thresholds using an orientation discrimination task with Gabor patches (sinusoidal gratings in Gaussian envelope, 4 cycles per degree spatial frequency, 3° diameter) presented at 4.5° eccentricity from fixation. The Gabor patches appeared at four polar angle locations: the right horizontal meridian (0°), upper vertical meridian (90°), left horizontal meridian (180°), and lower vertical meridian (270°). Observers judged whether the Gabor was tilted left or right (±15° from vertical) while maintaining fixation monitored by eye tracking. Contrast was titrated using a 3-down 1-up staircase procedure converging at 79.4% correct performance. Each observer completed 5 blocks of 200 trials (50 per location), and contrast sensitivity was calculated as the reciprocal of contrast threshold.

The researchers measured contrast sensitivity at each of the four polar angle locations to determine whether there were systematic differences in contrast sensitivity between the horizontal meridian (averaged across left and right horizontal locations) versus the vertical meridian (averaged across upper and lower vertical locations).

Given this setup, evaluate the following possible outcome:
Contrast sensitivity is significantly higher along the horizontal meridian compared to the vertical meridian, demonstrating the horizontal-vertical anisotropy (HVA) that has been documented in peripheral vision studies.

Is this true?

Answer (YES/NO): YES